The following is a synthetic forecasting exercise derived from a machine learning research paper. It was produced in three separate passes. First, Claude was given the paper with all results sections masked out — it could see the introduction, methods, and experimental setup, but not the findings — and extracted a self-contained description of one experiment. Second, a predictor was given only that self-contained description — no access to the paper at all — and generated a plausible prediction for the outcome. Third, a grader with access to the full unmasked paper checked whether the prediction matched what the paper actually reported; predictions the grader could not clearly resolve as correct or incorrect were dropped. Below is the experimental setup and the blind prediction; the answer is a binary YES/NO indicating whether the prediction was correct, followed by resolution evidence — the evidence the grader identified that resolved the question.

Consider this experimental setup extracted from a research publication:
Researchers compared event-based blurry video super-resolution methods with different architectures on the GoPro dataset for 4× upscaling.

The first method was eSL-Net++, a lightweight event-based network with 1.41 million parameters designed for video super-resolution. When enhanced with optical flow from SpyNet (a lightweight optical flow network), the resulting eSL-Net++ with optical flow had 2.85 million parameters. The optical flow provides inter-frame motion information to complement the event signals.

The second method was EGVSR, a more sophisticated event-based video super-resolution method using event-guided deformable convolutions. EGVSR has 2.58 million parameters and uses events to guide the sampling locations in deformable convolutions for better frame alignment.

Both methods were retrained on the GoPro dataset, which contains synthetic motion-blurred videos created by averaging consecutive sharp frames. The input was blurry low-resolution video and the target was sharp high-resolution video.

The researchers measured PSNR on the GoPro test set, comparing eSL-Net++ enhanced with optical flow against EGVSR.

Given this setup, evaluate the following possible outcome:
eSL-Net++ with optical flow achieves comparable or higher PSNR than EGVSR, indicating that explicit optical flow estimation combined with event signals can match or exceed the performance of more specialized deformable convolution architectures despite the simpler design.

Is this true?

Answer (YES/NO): NO